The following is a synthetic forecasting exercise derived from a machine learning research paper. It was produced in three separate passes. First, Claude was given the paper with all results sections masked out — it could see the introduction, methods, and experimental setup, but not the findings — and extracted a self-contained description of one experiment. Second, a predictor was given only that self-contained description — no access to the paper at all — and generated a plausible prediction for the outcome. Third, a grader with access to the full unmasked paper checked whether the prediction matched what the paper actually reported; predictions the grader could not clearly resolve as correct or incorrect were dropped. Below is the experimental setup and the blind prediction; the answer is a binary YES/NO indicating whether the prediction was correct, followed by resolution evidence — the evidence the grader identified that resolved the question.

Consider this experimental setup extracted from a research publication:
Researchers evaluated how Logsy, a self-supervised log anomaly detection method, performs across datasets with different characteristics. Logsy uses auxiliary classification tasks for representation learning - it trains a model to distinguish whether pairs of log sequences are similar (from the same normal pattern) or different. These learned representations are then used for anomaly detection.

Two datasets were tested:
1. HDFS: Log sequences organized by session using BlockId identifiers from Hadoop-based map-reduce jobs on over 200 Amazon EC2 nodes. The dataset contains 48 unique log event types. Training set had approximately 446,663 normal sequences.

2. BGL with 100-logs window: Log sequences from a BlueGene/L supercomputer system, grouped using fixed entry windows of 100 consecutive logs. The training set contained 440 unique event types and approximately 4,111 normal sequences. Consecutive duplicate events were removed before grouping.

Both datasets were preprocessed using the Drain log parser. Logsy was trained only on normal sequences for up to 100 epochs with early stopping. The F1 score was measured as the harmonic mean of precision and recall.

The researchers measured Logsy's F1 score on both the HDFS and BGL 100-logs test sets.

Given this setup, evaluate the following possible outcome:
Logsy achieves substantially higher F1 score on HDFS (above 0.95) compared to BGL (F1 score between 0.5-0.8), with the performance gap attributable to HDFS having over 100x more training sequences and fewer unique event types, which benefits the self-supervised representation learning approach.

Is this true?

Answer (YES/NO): NO